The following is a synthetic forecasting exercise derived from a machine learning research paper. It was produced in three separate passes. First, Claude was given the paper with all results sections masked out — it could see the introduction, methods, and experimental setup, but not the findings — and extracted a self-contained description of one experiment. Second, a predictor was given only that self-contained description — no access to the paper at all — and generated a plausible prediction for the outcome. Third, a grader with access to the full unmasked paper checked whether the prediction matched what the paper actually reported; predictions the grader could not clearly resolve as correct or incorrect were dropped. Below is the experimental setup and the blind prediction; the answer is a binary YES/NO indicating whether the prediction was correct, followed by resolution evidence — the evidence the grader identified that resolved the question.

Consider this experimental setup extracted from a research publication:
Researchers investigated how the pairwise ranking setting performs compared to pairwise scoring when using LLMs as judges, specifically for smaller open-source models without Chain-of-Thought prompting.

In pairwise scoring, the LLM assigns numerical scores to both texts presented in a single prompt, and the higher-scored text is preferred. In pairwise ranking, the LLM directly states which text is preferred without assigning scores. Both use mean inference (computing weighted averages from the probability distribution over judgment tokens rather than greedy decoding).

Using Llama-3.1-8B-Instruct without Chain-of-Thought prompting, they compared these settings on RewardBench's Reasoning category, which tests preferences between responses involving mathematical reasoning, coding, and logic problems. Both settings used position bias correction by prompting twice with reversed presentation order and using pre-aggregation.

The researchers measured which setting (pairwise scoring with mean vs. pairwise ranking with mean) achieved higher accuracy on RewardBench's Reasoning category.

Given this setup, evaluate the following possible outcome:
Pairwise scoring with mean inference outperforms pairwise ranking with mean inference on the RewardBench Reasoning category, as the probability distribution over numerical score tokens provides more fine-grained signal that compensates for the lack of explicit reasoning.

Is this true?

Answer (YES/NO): YES